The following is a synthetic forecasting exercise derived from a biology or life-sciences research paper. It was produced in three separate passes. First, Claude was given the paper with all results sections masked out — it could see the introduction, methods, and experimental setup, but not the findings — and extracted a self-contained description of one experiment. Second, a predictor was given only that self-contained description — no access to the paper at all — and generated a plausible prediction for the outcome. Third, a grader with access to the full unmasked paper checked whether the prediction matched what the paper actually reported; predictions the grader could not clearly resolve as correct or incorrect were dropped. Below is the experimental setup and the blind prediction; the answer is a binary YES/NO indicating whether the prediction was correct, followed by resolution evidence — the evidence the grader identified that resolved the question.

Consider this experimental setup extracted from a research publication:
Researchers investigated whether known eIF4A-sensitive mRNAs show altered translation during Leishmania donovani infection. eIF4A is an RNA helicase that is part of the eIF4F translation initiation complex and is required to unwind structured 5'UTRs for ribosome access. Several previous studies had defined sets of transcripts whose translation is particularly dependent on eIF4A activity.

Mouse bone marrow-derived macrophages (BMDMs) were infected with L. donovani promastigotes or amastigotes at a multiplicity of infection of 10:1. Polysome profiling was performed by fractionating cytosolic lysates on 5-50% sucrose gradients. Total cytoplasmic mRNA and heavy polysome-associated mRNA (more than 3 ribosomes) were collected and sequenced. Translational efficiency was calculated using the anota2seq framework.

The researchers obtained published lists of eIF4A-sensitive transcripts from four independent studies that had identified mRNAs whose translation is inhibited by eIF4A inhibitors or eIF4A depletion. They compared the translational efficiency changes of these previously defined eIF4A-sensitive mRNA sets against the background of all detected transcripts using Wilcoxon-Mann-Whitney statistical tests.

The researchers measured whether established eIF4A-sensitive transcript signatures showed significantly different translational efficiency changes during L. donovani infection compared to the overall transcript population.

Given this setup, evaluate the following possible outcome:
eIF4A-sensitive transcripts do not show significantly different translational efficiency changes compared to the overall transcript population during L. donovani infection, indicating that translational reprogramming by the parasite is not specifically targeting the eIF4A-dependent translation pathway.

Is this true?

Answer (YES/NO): NO